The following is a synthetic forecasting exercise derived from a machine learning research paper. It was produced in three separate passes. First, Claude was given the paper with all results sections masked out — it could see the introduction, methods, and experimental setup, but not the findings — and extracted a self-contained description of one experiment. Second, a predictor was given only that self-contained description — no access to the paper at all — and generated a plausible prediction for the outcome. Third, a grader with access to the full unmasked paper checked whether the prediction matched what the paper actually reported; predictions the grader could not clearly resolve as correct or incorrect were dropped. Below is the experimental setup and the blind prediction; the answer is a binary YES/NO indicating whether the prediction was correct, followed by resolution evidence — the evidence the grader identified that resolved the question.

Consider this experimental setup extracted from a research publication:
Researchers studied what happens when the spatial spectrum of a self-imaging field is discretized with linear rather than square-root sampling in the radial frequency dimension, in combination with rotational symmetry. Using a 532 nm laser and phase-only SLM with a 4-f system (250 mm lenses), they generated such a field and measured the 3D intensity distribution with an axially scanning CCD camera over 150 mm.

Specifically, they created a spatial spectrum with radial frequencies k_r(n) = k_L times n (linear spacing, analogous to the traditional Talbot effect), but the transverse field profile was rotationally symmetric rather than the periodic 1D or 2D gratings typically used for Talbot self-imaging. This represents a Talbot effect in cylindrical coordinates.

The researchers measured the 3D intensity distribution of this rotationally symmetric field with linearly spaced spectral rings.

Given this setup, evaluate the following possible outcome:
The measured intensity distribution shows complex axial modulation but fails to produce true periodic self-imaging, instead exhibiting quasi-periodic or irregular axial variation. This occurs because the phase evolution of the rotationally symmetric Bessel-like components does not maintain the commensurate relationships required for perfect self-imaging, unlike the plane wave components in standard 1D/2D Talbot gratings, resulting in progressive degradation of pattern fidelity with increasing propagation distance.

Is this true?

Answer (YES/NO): NO